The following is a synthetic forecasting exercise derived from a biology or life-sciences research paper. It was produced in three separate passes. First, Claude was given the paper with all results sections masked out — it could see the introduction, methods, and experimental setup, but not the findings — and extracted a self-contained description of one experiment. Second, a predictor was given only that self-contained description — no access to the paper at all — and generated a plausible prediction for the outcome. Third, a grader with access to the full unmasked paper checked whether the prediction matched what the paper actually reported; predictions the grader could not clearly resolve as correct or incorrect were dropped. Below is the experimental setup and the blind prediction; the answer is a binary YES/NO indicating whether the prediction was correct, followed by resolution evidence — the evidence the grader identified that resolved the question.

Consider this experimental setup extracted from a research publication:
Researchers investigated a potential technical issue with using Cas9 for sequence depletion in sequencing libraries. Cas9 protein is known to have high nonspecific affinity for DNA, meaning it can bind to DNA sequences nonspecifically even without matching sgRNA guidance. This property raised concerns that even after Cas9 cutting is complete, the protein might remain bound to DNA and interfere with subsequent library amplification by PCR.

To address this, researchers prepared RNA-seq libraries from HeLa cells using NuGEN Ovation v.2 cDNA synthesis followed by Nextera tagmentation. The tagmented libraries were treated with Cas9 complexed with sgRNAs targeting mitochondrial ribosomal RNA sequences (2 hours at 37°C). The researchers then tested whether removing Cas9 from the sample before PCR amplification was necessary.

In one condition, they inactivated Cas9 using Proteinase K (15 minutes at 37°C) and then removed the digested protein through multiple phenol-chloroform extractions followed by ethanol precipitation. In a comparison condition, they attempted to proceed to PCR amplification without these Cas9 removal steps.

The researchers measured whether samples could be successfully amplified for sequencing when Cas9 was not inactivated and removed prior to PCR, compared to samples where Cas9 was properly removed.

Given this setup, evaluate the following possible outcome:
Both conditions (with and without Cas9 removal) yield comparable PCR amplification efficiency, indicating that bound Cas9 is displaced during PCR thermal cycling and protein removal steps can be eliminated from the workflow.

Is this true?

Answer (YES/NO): NO